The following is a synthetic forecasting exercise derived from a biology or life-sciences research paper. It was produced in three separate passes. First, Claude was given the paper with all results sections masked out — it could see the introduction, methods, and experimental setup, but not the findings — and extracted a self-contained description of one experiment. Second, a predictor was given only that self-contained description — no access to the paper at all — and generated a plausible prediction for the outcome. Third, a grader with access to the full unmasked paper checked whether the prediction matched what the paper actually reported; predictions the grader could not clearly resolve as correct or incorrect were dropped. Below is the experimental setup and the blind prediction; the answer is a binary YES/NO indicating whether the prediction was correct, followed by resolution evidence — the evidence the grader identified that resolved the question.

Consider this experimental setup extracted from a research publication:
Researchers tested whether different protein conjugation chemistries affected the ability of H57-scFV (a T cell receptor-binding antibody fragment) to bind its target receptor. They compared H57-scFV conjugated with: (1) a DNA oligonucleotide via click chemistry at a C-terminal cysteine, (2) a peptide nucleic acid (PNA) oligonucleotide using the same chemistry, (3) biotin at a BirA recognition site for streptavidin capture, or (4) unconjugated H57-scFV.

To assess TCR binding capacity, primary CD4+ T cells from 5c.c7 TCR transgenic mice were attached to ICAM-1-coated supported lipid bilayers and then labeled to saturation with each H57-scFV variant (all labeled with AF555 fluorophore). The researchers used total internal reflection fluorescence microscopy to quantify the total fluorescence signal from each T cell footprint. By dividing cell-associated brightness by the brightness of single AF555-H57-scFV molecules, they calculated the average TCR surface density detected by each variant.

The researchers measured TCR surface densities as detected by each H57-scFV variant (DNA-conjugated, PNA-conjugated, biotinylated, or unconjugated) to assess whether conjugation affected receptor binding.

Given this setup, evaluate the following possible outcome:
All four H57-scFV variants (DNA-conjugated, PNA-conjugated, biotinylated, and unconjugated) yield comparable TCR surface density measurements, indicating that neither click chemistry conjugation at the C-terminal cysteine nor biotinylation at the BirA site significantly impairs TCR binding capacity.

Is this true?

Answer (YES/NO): NO